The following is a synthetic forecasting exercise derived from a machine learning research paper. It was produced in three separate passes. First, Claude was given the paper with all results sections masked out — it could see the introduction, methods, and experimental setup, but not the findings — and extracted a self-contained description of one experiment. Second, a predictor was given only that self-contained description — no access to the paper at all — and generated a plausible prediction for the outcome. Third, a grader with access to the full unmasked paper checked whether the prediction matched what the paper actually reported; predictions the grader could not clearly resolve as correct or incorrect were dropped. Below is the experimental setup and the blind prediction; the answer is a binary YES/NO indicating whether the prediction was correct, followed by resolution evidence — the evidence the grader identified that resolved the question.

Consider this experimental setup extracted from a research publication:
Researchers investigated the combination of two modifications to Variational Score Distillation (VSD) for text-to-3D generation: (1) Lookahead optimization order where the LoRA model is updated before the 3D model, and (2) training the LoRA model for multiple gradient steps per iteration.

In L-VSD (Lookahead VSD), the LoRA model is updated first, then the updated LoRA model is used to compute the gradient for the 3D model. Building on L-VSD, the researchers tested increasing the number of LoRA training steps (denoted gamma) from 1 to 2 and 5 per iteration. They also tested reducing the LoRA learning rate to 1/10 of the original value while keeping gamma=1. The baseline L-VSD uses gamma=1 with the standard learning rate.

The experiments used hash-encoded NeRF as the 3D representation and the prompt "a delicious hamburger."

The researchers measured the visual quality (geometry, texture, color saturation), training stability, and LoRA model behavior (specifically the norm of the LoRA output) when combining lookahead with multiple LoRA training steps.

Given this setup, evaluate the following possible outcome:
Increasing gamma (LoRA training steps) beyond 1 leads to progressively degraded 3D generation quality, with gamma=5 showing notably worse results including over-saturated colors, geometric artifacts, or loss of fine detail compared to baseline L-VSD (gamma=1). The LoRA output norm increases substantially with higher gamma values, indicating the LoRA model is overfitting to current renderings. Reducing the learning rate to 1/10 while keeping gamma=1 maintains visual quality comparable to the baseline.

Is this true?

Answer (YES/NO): NO